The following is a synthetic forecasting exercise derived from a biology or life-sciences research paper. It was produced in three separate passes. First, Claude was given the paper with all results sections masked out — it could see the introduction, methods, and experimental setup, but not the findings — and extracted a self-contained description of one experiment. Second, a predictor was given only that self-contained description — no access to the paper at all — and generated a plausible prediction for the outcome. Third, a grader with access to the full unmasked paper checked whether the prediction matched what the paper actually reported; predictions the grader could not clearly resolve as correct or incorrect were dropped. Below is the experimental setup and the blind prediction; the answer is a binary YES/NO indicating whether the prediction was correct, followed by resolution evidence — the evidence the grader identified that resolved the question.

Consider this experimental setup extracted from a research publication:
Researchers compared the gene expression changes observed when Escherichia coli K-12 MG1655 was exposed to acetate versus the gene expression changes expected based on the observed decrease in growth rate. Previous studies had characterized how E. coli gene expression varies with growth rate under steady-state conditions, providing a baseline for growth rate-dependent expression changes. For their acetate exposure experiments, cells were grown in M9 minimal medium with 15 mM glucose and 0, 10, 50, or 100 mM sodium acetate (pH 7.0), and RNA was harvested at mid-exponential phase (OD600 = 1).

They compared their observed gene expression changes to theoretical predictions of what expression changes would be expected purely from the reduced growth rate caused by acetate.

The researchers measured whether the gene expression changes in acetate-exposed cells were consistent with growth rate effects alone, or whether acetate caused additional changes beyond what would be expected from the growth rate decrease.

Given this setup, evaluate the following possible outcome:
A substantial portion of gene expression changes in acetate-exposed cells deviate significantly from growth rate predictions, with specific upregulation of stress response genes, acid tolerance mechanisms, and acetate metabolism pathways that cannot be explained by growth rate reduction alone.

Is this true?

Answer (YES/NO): NO